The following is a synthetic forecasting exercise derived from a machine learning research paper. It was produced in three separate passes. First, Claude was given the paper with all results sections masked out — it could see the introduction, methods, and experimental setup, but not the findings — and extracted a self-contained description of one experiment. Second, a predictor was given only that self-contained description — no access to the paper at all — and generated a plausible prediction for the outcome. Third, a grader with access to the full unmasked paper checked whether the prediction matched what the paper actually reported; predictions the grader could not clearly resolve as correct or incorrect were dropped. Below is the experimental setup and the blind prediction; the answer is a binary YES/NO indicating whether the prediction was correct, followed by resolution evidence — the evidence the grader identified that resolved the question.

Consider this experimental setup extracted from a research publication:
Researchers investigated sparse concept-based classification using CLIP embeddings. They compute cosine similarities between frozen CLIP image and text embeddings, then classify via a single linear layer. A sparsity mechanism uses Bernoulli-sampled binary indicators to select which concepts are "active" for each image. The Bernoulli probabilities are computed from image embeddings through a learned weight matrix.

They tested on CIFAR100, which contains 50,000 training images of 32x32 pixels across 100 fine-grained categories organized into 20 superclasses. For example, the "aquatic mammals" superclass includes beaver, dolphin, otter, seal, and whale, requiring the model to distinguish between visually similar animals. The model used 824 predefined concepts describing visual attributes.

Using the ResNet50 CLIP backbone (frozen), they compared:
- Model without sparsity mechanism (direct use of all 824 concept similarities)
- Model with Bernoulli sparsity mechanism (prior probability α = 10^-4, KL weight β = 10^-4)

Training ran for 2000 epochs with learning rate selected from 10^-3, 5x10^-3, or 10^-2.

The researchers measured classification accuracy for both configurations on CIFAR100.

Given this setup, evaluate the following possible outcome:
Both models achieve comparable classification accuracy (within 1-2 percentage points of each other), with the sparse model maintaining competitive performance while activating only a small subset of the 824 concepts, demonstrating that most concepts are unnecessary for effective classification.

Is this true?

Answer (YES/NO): NO